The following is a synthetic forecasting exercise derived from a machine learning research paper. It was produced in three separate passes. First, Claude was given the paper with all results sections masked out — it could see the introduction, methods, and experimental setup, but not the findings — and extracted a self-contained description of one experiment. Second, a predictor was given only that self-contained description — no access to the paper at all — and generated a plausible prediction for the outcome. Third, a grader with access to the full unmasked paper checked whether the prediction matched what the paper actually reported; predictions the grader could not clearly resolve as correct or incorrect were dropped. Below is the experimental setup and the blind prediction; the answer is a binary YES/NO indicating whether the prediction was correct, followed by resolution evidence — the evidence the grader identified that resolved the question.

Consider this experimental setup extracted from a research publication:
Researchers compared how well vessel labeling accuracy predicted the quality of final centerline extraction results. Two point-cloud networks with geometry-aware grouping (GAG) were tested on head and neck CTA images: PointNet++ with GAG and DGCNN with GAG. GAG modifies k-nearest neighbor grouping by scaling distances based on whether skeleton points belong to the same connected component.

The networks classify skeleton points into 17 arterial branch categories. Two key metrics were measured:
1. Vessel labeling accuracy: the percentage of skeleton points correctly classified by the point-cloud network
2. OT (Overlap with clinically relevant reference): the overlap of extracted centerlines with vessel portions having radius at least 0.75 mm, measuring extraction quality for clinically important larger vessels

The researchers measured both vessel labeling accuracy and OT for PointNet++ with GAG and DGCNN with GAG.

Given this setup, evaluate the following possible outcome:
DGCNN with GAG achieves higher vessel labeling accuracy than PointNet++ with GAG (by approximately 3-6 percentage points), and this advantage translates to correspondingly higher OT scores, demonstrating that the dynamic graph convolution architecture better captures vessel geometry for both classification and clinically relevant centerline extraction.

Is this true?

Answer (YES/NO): NO